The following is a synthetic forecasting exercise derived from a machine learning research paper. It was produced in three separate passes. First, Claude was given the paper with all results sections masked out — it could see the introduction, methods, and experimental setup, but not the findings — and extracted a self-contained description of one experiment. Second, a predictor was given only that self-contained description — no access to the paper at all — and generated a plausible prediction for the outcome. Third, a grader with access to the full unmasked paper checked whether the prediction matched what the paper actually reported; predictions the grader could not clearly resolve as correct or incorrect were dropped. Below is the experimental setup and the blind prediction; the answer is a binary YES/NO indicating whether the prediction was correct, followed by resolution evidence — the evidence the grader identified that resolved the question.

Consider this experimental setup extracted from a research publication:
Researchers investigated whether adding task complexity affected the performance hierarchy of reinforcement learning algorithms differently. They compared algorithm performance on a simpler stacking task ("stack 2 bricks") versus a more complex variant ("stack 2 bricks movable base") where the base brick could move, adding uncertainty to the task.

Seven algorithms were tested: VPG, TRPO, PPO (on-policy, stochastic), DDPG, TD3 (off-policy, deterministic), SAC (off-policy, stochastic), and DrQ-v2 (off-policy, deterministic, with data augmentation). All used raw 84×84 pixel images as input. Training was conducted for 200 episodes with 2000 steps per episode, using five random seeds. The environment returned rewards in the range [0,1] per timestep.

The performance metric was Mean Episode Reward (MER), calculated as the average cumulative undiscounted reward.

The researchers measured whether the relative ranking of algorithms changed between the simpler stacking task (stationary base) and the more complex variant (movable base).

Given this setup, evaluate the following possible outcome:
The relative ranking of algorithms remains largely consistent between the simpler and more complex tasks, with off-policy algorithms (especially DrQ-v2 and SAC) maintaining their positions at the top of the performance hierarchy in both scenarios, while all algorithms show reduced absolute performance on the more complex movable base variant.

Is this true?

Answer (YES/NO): NO